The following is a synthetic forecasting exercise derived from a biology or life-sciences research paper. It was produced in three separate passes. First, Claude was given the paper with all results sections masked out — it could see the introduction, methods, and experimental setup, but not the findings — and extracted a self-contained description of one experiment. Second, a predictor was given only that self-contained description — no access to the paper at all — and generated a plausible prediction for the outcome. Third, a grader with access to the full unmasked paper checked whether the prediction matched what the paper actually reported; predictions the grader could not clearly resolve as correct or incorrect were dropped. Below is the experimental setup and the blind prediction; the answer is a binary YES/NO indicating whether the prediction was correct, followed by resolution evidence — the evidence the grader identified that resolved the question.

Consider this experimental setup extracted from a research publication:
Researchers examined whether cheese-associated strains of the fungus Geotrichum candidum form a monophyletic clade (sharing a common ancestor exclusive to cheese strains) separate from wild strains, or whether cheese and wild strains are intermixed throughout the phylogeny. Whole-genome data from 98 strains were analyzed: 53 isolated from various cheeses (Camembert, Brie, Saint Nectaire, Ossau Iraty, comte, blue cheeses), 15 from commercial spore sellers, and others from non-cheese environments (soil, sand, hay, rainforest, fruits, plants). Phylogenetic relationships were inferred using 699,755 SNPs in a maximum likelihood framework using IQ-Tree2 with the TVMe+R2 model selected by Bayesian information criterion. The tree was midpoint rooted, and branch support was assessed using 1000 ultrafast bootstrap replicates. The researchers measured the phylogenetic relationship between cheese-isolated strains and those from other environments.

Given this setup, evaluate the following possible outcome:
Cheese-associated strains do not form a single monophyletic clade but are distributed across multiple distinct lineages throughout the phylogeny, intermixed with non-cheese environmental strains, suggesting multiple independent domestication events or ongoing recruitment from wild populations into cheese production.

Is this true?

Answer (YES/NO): NO